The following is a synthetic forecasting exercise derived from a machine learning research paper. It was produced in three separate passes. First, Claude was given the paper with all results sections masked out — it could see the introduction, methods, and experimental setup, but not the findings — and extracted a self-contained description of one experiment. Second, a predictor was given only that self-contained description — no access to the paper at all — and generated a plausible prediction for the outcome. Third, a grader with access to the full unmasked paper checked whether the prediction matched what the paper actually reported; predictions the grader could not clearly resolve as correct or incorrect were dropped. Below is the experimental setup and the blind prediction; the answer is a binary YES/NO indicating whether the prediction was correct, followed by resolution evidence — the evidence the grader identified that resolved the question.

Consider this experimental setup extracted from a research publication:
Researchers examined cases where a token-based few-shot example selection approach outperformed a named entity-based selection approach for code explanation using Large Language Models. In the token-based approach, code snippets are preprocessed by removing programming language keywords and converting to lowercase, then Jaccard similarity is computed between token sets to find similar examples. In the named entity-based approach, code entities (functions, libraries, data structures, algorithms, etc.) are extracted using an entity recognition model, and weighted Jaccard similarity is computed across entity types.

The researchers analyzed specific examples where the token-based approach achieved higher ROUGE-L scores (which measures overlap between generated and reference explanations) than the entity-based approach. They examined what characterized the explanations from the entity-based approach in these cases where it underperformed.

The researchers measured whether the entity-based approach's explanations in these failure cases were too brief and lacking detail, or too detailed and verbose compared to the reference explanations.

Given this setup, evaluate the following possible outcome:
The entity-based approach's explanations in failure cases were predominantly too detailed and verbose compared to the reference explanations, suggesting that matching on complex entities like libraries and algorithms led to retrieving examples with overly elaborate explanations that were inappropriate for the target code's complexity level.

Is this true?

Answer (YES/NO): YES